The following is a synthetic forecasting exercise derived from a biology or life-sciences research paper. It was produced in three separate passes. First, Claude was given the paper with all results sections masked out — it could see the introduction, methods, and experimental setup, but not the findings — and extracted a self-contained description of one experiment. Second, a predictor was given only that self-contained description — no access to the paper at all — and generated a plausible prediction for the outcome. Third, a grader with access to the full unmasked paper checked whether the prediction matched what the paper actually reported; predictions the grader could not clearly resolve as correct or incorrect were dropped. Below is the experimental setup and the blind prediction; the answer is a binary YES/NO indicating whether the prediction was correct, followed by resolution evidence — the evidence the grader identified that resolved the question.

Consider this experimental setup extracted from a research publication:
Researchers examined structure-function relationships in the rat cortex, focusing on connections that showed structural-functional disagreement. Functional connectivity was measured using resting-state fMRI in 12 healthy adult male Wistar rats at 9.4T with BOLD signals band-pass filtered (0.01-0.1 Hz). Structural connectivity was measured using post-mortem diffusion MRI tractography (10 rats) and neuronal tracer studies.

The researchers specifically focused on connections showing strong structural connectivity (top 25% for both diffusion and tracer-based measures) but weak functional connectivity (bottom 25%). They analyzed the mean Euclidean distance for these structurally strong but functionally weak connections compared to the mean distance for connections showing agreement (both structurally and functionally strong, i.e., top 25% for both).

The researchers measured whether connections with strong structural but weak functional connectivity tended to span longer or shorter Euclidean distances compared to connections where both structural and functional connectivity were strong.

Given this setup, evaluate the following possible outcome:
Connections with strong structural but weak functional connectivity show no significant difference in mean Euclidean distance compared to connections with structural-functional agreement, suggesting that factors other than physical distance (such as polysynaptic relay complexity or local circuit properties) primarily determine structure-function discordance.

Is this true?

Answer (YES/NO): NO